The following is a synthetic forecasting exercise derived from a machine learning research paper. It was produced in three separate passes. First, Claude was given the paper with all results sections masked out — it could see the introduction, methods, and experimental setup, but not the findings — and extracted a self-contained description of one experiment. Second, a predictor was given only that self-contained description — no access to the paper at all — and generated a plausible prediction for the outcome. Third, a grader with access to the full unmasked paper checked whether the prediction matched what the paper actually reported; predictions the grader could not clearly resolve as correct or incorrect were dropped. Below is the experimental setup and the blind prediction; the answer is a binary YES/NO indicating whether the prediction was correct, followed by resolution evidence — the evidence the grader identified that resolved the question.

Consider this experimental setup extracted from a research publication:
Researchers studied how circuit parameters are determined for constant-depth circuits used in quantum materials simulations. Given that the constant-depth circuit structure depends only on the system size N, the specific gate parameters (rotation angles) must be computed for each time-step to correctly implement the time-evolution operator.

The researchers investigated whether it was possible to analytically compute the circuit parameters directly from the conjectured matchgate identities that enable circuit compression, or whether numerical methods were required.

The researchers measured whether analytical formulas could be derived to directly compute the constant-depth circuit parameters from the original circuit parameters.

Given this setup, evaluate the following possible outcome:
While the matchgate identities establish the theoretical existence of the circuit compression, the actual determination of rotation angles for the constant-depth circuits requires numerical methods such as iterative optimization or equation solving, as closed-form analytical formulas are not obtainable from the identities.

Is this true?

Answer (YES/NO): YES